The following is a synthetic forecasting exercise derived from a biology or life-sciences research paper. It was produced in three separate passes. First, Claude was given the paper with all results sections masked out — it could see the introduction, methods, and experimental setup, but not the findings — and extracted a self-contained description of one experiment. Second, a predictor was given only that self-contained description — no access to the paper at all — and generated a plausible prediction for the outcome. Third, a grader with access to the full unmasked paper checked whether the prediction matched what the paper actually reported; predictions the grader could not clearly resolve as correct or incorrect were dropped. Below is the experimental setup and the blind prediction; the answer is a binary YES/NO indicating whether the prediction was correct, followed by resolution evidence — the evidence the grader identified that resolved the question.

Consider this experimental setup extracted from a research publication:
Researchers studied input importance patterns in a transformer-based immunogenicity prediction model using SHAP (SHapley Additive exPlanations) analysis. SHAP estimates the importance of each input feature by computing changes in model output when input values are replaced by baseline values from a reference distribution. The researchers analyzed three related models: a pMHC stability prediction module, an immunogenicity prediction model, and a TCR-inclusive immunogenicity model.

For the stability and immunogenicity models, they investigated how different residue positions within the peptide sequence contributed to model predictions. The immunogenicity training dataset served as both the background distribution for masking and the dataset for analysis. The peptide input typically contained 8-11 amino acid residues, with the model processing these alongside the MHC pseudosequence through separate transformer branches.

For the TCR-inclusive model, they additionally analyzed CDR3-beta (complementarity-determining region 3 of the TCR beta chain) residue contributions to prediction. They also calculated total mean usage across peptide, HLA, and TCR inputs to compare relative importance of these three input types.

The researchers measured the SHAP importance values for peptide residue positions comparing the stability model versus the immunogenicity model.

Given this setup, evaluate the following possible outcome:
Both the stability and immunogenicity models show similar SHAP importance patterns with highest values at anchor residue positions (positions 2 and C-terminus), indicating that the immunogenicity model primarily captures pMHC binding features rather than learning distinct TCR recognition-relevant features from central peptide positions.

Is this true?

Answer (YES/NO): NO